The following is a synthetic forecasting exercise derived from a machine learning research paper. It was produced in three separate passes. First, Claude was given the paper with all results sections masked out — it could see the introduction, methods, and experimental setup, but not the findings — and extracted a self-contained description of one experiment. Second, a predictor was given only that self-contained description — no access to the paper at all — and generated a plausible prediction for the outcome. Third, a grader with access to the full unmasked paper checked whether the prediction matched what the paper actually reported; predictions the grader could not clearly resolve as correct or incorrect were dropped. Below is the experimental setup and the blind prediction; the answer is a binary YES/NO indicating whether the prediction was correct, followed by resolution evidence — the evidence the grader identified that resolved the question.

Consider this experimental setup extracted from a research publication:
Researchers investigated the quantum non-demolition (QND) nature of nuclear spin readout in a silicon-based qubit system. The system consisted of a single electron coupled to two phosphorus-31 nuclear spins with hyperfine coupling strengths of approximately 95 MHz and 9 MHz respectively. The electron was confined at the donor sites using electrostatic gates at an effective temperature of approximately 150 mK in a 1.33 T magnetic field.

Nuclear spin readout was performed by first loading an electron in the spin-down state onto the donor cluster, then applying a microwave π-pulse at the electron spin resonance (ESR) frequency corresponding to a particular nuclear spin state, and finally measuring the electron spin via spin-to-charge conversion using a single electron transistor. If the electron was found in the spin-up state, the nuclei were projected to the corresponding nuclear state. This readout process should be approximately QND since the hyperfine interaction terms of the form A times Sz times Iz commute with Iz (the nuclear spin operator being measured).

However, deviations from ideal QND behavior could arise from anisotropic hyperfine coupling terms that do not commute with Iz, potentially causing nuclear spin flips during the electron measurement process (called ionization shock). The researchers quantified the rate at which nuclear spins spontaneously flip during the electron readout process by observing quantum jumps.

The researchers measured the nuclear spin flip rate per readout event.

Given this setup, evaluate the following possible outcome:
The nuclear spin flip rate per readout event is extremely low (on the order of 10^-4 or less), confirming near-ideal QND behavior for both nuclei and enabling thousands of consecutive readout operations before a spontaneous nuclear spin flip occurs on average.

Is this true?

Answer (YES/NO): YES